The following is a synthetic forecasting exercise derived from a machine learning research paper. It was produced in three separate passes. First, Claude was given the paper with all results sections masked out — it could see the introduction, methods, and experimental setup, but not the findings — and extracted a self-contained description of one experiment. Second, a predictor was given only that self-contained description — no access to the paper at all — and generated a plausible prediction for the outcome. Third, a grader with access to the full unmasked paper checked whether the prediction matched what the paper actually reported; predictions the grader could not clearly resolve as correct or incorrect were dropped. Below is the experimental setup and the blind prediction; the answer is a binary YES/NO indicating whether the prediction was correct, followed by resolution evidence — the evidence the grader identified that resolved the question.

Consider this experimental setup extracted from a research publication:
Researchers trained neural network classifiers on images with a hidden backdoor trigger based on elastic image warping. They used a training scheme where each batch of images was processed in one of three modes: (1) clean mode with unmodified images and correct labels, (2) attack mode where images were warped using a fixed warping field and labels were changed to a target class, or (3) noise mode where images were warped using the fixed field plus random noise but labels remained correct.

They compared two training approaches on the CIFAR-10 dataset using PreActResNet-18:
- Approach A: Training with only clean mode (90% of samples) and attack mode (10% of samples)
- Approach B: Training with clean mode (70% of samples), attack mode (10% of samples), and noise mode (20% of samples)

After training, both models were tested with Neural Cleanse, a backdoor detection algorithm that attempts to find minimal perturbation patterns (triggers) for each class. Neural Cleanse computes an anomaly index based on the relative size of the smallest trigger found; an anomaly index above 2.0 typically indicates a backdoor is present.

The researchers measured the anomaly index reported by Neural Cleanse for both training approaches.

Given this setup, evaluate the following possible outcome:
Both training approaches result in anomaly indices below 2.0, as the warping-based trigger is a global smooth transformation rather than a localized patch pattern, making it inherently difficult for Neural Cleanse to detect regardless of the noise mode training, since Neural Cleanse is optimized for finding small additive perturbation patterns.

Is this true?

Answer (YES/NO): NO